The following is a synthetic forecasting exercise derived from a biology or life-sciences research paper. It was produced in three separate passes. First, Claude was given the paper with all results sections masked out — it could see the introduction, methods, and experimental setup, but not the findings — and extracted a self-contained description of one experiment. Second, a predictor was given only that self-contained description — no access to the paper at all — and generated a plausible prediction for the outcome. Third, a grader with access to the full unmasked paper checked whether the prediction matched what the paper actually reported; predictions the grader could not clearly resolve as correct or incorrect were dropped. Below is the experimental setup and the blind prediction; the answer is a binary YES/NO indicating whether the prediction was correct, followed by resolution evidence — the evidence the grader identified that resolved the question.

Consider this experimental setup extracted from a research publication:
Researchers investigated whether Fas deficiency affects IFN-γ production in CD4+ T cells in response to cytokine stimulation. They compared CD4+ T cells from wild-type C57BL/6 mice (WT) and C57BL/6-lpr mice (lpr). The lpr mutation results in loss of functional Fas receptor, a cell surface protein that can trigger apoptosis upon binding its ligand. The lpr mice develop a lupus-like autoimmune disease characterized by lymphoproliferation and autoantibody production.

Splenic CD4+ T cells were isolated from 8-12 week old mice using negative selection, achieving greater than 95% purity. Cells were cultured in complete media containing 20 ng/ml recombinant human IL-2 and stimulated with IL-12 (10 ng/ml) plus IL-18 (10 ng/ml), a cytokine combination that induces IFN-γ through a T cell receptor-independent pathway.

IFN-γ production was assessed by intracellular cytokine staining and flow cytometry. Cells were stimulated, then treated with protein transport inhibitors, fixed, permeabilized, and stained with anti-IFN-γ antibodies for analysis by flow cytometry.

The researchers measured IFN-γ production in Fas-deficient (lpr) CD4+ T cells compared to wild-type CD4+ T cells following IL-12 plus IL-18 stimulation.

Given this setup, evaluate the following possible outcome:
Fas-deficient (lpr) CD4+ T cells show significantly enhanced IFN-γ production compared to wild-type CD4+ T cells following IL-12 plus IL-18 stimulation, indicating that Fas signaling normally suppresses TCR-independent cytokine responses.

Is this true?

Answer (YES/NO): YES